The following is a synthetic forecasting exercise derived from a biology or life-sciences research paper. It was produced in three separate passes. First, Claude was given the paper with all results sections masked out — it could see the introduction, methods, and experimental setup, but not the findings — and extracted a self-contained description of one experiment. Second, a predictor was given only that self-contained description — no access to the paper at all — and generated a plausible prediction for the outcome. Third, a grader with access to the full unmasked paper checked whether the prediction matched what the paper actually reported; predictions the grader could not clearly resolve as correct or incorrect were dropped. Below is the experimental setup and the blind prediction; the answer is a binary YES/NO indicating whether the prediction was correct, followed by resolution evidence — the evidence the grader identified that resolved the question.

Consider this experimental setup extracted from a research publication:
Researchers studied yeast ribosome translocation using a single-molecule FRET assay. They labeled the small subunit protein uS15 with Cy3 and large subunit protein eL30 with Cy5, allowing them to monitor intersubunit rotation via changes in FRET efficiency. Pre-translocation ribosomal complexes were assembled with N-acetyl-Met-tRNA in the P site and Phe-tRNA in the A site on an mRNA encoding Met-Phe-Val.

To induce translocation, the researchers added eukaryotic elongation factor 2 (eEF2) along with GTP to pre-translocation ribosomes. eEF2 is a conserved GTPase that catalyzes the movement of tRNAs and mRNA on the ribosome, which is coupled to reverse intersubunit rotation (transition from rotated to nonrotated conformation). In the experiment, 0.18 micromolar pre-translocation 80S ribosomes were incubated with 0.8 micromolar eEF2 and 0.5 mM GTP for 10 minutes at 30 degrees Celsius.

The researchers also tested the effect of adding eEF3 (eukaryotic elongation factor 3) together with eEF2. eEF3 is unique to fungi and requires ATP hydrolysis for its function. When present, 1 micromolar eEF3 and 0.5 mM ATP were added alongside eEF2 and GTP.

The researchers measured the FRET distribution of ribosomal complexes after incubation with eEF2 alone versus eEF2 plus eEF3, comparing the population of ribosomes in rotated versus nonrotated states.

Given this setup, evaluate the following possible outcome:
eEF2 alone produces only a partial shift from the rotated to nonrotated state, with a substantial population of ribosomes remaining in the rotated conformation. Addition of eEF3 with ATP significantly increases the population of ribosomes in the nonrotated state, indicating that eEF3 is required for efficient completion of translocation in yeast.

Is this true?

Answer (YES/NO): YES